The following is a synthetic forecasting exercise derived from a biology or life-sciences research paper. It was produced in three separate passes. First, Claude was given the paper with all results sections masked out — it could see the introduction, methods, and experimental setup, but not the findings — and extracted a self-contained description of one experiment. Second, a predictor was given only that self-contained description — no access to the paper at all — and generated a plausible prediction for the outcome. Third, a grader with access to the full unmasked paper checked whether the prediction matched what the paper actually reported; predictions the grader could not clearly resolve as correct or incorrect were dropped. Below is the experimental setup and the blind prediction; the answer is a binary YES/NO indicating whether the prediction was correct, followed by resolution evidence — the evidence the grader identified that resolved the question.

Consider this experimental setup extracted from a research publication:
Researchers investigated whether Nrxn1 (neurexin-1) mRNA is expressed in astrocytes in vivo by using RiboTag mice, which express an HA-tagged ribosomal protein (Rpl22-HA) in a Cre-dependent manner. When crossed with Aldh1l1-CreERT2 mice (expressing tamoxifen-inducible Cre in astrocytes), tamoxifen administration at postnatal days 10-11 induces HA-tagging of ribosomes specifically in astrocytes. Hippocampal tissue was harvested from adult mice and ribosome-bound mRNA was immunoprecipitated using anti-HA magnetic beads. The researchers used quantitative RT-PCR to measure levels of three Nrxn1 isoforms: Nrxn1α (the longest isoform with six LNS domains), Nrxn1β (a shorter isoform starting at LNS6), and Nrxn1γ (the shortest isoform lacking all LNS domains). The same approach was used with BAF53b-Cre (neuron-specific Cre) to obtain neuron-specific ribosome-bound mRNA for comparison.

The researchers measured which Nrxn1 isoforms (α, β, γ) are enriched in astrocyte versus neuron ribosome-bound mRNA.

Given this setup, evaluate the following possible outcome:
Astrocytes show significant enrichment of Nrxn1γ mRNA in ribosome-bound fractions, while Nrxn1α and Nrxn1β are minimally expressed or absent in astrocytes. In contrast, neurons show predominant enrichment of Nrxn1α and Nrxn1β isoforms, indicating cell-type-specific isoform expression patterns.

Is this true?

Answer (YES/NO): NO